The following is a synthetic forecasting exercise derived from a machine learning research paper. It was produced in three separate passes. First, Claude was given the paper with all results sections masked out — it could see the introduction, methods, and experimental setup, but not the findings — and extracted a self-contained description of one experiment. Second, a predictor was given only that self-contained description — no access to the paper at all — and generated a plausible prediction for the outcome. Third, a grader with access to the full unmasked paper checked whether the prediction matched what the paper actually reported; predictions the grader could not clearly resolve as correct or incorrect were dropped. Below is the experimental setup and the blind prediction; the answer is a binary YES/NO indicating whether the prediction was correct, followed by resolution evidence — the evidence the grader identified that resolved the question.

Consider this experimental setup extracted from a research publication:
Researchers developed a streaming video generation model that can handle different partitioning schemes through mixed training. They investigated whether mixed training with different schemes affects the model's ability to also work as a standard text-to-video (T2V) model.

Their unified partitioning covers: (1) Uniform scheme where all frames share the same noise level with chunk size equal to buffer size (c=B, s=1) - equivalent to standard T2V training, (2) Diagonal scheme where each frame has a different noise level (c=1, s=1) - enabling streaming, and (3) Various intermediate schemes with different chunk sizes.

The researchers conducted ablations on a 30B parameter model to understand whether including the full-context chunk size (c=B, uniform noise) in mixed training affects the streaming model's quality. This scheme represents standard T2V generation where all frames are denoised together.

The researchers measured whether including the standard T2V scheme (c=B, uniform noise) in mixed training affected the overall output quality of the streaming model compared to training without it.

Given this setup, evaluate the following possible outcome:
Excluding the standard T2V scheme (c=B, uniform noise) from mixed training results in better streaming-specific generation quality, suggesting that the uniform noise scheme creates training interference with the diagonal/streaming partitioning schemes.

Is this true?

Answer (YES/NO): NO